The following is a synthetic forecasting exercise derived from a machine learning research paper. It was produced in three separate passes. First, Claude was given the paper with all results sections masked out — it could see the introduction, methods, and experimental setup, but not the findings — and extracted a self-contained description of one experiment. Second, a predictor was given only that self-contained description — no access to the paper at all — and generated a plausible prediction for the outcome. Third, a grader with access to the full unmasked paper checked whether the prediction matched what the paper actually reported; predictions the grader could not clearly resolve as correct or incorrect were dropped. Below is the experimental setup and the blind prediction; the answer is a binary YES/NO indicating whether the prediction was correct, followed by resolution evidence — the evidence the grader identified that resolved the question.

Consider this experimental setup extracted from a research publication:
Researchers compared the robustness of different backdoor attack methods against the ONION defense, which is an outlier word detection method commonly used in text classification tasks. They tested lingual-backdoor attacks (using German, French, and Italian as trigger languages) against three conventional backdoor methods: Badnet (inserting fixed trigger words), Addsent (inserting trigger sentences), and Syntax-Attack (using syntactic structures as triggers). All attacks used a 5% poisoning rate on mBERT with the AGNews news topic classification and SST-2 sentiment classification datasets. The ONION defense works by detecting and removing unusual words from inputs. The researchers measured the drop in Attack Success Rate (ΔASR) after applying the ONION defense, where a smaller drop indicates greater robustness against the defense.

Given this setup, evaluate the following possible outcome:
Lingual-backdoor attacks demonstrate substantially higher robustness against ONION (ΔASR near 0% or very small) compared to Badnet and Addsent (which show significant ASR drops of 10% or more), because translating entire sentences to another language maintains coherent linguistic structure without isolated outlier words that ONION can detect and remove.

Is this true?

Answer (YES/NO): NO